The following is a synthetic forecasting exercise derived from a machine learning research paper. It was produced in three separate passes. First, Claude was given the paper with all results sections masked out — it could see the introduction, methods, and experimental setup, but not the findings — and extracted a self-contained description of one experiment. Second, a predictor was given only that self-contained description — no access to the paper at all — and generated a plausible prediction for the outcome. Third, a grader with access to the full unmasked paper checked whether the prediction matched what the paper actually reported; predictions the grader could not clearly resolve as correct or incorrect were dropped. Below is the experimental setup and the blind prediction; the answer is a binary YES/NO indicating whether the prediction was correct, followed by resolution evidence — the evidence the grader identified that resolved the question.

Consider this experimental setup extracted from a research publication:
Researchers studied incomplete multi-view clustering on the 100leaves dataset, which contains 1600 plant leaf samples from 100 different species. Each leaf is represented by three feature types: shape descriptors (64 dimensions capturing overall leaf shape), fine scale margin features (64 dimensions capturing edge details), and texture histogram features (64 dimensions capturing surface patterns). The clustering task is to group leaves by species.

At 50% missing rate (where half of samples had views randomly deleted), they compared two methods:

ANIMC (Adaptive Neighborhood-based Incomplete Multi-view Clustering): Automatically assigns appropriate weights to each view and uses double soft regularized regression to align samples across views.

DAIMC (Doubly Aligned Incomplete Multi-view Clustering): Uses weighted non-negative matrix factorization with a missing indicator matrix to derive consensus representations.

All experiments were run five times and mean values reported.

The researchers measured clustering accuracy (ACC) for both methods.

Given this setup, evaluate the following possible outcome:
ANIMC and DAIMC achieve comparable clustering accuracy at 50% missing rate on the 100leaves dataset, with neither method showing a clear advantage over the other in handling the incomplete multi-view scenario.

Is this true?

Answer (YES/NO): NO